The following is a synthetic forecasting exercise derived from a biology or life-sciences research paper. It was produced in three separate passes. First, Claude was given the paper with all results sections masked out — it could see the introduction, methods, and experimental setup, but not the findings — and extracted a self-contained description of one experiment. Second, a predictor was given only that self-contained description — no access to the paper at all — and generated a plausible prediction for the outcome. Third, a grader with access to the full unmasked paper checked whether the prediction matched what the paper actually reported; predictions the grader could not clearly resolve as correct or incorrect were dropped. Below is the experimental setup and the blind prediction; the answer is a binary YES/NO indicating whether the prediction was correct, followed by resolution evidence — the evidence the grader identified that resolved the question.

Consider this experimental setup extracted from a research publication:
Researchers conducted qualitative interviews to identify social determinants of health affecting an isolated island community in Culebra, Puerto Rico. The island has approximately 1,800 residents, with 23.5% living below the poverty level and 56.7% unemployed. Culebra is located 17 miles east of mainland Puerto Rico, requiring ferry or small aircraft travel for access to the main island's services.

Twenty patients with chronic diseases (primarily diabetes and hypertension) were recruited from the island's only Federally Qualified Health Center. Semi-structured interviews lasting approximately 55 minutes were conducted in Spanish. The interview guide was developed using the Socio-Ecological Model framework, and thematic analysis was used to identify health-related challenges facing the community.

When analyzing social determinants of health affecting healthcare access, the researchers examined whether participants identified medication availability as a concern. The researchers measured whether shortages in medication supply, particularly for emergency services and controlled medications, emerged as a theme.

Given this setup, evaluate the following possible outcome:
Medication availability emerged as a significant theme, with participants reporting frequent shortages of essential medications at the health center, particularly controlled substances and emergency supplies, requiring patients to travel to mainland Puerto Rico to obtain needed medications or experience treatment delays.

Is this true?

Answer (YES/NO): NO